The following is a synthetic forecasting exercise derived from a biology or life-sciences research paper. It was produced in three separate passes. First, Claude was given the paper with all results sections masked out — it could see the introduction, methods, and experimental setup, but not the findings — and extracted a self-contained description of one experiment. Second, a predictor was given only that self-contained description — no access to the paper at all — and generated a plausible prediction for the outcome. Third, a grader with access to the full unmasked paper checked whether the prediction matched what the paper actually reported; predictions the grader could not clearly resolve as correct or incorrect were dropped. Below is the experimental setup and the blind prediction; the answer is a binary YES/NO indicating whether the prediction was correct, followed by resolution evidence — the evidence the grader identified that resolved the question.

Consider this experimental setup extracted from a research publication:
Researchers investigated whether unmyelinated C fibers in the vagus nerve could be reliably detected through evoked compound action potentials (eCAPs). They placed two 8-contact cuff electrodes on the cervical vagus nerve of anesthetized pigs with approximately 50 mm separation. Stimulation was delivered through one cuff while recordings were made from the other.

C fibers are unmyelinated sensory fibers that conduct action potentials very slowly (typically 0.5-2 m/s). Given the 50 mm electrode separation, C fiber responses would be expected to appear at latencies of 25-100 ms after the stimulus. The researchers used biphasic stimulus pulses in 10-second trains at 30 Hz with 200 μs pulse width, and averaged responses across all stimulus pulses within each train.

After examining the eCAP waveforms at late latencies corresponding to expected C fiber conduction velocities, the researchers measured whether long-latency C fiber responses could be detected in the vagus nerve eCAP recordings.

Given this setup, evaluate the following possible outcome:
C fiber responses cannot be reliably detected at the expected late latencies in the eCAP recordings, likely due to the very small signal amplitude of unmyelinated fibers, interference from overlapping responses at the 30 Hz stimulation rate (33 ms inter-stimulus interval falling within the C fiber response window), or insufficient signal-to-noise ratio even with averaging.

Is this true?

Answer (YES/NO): YES